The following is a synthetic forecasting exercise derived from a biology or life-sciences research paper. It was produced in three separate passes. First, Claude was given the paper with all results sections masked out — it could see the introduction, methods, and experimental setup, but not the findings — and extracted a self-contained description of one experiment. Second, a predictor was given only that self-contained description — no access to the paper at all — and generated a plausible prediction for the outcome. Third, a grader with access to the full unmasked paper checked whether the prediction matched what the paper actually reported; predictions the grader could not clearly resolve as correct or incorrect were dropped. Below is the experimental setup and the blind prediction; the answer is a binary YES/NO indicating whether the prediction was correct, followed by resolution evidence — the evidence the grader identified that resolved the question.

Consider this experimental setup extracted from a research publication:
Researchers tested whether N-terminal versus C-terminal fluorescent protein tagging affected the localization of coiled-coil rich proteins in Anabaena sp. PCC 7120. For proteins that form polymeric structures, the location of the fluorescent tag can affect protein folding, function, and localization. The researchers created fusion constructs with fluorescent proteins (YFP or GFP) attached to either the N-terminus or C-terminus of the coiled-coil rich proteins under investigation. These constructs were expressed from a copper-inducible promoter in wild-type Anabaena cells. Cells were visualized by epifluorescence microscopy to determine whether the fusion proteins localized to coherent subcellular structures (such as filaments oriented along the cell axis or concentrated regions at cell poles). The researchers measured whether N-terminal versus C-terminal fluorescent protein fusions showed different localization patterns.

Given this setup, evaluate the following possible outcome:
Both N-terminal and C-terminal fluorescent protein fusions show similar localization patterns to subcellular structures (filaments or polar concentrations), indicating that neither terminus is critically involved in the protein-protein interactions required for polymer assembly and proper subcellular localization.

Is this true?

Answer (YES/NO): NO